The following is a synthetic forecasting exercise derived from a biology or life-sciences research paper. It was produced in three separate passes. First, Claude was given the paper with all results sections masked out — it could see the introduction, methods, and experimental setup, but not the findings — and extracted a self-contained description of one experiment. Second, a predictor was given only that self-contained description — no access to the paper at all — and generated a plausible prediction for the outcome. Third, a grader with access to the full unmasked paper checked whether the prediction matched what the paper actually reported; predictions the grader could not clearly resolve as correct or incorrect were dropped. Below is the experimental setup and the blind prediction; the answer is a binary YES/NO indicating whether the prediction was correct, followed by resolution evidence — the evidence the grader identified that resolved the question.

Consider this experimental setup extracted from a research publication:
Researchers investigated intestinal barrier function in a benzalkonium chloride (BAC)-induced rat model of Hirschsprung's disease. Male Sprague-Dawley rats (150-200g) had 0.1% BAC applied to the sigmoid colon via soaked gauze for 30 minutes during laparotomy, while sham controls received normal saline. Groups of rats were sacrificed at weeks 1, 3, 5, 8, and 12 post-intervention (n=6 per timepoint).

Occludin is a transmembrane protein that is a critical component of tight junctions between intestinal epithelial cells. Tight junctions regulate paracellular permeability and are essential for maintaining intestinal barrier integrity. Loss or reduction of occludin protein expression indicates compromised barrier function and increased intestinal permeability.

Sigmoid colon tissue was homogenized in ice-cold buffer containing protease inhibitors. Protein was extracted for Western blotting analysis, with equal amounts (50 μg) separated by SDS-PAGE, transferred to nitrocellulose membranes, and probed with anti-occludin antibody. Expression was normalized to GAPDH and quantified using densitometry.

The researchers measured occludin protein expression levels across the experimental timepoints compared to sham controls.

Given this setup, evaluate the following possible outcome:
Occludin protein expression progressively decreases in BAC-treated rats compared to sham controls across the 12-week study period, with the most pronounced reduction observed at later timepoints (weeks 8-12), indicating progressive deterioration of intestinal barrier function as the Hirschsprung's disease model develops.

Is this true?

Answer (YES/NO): NO